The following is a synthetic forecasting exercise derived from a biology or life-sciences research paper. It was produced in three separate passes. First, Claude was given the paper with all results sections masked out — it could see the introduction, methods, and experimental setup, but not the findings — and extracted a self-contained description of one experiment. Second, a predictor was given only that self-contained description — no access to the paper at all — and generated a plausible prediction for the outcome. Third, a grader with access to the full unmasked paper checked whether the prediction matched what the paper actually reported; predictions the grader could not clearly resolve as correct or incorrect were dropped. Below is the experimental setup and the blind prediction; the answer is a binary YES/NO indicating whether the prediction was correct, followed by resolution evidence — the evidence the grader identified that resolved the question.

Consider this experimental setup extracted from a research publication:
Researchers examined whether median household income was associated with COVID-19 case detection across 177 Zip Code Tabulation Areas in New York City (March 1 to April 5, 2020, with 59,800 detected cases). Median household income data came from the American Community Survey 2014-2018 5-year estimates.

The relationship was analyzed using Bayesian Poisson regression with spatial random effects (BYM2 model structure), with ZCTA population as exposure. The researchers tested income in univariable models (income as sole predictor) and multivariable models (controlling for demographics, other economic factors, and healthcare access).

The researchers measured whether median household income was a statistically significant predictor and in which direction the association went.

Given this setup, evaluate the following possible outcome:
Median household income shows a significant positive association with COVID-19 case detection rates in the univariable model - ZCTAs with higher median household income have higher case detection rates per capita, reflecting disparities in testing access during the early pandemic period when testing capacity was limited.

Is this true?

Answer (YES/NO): NO